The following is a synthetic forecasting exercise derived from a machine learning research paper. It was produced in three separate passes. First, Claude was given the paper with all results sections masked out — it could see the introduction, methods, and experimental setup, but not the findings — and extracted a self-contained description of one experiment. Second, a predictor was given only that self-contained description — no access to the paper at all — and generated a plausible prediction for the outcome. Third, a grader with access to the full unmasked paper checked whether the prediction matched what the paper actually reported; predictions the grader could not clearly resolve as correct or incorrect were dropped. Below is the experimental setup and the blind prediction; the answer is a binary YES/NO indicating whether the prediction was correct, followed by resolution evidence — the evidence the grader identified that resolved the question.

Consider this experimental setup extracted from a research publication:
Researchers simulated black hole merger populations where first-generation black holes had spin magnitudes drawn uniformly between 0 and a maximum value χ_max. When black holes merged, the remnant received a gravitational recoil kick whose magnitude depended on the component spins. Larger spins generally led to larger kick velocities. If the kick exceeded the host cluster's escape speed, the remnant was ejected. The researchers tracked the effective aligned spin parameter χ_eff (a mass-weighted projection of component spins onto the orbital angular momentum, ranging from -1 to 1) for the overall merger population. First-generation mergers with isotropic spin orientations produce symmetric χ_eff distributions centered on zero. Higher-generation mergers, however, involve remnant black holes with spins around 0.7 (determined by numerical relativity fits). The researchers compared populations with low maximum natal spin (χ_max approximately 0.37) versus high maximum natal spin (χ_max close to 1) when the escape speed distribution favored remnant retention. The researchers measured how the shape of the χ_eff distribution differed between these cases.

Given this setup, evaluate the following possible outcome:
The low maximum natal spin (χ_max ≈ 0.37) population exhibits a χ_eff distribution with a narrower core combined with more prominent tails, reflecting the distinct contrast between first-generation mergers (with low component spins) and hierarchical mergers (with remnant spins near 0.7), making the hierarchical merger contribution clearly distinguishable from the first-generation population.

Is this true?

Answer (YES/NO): YES